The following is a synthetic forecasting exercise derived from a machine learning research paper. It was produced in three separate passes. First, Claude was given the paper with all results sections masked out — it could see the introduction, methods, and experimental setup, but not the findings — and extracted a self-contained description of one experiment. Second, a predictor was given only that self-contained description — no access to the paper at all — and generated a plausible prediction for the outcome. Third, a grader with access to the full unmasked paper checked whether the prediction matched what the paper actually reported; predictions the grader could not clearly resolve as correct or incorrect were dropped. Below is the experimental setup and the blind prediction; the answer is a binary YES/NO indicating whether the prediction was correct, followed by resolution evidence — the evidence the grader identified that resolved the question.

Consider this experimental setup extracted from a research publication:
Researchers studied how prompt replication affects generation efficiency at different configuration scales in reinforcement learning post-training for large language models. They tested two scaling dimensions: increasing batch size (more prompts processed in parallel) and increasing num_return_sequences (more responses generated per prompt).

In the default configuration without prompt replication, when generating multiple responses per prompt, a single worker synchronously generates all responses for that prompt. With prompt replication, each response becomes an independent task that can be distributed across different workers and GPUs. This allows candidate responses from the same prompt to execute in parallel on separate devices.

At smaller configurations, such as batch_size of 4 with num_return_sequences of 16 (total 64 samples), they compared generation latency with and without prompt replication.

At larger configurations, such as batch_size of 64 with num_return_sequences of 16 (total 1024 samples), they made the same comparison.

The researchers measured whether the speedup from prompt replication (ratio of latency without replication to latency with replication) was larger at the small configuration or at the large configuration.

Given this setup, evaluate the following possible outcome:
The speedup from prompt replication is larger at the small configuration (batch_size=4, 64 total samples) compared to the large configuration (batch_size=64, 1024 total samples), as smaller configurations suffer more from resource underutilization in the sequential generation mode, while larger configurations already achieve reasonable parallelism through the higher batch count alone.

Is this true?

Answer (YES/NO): NO